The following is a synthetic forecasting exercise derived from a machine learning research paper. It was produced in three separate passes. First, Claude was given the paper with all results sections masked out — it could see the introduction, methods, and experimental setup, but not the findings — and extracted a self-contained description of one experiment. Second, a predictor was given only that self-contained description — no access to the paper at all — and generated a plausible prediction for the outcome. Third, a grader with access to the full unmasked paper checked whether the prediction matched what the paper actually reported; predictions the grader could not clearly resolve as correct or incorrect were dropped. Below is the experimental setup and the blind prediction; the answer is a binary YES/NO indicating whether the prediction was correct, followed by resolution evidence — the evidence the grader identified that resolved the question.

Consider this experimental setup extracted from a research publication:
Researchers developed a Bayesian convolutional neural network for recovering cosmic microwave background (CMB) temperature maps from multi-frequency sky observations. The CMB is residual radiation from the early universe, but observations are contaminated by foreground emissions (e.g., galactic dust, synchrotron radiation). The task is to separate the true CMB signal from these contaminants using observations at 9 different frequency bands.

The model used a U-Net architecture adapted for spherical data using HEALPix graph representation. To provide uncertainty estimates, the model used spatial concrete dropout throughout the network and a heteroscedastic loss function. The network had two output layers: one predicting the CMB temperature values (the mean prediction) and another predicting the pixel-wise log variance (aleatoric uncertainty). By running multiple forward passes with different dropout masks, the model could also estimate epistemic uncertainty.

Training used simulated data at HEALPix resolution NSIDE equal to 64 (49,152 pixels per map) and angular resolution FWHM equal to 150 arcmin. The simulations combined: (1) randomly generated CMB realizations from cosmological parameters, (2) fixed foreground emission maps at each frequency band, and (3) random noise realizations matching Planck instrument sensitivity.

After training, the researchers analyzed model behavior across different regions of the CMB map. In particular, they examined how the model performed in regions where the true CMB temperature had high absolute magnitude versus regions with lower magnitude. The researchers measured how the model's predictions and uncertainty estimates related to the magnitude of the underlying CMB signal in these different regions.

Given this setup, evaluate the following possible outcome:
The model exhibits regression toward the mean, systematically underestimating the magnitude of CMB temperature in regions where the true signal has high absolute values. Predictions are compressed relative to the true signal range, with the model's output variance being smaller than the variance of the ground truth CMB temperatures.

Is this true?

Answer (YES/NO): YES